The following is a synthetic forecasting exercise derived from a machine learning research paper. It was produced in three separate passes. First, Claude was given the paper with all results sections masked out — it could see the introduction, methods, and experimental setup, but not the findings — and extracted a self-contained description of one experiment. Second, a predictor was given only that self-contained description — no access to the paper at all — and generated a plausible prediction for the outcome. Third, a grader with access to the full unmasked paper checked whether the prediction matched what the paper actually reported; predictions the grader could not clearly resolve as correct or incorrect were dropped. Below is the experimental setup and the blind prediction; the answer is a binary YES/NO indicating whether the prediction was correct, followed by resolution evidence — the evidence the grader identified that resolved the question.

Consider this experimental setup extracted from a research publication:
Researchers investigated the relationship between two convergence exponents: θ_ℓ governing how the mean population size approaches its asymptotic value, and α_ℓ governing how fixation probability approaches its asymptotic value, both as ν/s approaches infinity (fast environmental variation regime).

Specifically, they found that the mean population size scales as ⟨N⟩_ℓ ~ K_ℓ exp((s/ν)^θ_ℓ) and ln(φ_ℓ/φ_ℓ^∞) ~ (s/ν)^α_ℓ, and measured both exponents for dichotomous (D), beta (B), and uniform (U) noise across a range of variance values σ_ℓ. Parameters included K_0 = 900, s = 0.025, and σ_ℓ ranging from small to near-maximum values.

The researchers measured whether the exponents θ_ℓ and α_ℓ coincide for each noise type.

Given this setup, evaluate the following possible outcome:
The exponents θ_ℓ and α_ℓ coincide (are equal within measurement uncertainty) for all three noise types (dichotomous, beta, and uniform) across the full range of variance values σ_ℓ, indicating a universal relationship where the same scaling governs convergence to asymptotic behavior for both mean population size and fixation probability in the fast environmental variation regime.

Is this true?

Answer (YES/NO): YES